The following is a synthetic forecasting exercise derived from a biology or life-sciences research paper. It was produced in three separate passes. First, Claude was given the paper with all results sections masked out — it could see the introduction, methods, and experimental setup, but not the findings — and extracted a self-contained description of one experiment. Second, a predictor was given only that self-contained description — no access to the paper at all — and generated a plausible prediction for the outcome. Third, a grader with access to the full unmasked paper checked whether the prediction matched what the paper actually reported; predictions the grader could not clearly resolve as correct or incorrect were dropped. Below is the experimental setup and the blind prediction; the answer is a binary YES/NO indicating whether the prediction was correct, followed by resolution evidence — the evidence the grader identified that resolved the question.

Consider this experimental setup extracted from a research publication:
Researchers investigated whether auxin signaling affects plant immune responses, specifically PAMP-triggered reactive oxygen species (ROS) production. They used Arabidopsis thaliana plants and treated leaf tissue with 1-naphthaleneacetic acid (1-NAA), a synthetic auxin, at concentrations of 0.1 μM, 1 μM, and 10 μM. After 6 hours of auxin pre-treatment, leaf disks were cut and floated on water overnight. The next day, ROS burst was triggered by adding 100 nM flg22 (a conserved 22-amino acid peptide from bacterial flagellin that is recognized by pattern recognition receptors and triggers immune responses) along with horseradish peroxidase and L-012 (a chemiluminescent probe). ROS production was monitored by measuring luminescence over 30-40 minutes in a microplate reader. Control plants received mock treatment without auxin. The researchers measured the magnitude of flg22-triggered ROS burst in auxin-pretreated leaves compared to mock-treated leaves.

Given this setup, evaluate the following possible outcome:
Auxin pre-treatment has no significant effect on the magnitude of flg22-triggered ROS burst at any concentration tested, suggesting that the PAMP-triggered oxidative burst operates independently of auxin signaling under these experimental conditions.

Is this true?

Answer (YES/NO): NO